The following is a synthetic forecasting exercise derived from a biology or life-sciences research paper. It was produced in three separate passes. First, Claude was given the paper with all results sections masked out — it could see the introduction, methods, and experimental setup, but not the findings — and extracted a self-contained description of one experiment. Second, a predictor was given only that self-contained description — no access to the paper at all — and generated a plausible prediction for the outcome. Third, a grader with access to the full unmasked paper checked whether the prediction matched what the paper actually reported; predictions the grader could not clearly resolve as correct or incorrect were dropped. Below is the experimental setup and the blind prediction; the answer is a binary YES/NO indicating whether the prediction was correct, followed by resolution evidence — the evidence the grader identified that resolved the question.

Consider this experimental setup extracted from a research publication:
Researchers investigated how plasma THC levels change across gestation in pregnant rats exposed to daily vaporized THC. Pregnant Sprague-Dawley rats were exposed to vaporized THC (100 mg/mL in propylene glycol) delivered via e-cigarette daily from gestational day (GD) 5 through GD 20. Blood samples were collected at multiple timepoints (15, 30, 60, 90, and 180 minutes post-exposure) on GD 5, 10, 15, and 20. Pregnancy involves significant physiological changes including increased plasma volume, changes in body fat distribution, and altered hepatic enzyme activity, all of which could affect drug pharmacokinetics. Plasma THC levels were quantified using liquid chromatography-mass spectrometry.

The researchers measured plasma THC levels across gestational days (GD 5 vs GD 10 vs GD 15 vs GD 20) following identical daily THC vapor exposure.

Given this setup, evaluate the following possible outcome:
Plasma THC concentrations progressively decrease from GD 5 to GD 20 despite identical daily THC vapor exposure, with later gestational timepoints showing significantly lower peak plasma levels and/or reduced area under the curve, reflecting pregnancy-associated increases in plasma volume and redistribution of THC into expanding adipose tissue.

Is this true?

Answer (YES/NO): NO